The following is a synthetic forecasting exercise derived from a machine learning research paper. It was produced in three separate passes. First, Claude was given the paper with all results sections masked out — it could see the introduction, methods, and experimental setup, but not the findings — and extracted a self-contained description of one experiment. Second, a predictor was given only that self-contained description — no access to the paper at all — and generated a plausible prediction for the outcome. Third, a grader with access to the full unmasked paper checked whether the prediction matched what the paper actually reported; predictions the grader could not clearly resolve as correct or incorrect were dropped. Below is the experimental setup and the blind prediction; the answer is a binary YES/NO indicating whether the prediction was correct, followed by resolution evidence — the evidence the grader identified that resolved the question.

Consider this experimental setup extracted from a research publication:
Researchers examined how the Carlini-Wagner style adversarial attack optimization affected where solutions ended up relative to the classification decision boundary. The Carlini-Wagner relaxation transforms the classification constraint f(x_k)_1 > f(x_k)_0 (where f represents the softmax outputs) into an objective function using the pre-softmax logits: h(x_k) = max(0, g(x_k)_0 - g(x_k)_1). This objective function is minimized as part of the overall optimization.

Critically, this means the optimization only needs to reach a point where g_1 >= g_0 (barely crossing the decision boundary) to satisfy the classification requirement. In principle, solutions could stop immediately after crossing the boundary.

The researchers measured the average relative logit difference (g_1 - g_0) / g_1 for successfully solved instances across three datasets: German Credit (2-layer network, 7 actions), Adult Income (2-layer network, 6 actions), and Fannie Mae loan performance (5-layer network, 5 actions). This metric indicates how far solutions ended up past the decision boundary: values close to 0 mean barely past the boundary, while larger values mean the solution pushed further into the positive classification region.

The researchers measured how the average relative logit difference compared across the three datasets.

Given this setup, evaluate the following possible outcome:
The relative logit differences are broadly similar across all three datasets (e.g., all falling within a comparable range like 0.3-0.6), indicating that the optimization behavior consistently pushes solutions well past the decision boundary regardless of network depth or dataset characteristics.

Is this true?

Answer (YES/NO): NO